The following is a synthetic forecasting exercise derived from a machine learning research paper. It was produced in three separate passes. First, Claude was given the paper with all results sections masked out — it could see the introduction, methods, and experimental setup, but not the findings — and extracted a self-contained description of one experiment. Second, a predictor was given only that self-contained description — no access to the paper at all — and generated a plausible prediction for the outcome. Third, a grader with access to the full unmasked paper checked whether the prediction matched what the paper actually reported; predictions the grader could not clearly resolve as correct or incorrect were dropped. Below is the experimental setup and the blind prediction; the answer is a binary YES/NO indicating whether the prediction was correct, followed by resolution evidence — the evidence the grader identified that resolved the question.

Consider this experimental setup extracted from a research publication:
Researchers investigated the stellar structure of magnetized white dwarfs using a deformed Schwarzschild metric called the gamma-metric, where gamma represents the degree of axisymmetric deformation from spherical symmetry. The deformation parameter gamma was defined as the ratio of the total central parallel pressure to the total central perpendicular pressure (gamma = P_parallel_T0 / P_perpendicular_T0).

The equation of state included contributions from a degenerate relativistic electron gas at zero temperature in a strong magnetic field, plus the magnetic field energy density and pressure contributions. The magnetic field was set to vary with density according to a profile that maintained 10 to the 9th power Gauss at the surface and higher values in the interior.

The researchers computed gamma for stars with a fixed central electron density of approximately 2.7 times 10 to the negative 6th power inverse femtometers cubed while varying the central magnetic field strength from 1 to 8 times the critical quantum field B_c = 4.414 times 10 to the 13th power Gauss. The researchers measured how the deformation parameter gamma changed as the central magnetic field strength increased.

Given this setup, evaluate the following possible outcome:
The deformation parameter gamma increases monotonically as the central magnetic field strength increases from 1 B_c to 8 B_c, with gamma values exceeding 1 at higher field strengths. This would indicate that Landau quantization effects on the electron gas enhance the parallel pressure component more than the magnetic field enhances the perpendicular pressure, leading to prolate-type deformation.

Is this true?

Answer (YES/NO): NO